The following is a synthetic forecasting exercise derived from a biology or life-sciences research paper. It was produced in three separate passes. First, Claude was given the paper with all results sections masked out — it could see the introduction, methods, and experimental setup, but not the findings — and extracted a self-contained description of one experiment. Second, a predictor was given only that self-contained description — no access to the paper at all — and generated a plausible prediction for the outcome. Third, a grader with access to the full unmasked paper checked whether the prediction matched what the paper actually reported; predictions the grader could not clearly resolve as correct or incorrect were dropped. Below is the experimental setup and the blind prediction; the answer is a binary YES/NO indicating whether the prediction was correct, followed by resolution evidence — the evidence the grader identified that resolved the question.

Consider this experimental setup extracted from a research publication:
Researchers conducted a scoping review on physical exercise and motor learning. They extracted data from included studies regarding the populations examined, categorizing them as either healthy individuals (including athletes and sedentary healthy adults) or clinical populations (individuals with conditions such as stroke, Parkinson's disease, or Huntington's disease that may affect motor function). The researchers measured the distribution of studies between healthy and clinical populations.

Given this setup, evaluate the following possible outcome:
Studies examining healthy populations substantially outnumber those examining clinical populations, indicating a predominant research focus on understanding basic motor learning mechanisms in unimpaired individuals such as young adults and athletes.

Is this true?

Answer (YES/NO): YES